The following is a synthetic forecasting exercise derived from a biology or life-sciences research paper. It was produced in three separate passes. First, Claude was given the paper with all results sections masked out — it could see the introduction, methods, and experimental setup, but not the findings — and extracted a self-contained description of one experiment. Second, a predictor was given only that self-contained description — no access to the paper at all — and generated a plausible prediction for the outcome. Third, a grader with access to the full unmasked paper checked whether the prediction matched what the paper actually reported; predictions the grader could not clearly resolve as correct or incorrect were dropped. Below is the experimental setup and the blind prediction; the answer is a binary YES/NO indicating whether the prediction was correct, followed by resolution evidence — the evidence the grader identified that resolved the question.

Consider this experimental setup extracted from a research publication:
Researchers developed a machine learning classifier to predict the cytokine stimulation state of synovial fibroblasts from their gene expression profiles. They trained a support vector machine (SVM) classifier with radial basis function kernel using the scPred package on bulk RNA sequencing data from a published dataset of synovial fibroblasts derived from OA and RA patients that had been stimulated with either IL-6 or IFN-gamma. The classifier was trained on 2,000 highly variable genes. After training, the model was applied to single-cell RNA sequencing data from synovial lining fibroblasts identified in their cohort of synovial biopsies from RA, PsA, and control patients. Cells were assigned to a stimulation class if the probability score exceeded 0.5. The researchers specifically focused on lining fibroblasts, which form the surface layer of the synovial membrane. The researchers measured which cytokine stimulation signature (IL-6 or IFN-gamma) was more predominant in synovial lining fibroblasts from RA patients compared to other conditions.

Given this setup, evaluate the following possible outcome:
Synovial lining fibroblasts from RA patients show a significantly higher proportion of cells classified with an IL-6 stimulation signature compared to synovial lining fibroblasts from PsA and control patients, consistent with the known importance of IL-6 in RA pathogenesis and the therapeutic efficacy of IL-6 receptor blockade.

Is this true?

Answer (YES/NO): YES